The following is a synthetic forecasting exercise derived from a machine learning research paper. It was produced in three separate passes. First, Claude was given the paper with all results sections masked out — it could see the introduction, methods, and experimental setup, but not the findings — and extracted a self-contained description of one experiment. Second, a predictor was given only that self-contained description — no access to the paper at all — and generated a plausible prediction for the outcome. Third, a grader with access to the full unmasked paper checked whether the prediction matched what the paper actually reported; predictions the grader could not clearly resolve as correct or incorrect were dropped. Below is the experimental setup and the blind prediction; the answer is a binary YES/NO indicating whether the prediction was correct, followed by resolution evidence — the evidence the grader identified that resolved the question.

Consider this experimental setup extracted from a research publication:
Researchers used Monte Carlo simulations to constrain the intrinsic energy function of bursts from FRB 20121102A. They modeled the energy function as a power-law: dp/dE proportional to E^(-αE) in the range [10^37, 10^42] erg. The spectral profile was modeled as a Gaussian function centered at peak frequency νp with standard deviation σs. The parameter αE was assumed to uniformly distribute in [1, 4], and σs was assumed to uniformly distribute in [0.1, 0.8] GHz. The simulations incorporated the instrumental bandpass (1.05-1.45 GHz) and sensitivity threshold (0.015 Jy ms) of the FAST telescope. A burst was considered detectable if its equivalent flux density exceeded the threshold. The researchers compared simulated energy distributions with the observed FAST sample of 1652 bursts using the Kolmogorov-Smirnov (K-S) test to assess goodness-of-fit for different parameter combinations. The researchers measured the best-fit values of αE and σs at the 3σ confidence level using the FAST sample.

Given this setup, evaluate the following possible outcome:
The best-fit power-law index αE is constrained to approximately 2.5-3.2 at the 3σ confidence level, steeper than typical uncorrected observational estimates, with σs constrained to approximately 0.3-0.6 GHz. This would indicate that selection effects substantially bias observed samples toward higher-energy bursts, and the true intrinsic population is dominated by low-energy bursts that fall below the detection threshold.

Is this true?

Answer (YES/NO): NO